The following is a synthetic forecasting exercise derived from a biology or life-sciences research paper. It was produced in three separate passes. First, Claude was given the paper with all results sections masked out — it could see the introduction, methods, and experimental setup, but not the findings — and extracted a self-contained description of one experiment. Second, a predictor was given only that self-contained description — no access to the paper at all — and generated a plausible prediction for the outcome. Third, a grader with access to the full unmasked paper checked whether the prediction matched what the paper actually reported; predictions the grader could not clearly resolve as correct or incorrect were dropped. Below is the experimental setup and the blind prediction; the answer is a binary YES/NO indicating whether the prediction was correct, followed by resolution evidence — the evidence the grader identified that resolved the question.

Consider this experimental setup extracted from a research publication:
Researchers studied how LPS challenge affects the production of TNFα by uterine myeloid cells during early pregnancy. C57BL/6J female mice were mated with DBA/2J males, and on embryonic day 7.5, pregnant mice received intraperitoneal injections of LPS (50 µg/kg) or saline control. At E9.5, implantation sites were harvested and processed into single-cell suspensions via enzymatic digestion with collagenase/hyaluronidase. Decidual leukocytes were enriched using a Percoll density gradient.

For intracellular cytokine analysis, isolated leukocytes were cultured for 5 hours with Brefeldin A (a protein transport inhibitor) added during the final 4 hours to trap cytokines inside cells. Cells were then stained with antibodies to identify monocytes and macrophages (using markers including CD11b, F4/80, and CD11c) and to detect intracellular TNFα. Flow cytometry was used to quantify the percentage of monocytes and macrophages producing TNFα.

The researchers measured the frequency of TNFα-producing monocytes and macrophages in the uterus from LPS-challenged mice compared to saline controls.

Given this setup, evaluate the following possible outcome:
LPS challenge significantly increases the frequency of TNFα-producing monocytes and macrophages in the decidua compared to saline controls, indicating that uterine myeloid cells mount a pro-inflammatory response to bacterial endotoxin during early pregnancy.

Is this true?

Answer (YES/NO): NO